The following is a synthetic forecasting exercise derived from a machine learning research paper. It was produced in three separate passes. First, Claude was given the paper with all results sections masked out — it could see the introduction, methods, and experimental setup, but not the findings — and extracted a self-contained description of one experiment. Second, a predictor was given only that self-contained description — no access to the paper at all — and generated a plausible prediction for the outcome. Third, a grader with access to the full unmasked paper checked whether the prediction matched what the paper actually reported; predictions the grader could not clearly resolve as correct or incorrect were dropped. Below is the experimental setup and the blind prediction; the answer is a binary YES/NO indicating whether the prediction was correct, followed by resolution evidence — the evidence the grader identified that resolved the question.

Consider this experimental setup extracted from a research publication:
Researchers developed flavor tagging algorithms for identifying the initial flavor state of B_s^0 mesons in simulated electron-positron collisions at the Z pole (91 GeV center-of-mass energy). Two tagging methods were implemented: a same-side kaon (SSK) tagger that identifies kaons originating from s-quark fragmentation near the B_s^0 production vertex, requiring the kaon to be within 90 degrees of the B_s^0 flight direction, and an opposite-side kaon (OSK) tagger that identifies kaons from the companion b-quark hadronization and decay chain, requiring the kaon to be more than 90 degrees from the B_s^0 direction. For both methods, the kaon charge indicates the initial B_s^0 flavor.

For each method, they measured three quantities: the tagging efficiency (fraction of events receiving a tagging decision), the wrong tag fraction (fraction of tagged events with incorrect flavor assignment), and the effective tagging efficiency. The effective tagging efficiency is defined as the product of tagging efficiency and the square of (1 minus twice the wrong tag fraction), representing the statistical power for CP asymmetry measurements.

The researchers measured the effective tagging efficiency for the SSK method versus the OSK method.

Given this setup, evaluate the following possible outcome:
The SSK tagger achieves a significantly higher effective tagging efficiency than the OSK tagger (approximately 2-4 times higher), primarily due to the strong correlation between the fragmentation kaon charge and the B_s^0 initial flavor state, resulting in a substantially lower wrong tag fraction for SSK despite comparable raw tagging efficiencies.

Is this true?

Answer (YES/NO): NO